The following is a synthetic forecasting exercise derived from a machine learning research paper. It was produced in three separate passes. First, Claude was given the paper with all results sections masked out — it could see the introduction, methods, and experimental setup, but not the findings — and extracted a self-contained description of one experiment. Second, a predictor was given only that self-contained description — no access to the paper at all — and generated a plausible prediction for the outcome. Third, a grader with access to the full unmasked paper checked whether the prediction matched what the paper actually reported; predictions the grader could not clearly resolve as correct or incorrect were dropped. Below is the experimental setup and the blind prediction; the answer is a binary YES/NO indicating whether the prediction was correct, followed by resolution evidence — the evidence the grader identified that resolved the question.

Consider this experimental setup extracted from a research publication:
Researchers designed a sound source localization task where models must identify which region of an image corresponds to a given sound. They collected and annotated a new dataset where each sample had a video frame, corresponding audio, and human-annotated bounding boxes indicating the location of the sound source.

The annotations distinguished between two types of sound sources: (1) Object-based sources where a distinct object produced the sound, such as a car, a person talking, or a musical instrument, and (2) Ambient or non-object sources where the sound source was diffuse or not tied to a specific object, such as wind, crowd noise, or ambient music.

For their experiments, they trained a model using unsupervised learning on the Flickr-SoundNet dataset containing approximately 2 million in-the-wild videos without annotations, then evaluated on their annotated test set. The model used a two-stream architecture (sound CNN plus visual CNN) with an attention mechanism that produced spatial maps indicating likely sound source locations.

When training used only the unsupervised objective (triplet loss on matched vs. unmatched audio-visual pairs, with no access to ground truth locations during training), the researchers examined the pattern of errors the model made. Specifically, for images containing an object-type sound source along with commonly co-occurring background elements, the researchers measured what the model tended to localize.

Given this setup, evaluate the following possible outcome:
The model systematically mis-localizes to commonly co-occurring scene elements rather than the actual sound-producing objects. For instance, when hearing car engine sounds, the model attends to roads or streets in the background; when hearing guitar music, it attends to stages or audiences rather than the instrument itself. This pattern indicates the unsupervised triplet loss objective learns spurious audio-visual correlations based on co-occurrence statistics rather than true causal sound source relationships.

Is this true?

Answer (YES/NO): YES